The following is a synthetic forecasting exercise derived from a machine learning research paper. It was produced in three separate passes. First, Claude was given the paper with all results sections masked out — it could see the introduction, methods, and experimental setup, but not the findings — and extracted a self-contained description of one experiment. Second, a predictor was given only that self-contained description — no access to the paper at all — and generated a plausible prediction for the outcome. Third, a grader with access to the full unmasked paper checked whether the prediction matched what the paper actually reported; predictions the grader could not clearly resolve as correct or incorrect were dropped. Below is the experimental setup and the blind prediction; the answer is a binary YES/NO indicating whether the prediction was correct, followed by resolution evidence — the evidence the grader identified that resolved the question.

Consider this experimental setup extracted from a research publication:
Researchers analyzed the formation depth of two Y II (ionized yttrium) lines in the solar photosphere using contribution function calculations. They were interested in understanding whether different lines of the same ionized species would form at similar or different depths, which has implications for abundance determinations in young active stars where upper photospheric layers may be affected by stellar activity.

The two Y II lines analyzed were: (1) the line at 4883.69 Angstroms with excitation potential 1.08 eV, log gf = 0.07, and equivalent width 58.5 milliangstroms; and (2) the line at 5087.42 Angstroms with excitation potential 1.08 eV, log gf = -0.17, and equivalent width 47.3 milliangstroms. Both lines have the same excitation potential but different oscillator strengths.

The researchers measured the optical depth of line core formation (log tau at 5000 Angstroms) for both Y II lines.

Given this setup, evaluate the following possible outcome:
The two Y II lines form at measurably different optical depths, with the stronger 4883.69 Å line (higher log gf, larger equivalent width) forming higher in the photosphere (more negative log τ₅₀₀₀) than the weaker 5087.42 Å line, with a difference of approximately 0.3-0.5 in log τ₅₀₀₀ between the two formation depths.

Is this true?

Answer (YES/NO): YES